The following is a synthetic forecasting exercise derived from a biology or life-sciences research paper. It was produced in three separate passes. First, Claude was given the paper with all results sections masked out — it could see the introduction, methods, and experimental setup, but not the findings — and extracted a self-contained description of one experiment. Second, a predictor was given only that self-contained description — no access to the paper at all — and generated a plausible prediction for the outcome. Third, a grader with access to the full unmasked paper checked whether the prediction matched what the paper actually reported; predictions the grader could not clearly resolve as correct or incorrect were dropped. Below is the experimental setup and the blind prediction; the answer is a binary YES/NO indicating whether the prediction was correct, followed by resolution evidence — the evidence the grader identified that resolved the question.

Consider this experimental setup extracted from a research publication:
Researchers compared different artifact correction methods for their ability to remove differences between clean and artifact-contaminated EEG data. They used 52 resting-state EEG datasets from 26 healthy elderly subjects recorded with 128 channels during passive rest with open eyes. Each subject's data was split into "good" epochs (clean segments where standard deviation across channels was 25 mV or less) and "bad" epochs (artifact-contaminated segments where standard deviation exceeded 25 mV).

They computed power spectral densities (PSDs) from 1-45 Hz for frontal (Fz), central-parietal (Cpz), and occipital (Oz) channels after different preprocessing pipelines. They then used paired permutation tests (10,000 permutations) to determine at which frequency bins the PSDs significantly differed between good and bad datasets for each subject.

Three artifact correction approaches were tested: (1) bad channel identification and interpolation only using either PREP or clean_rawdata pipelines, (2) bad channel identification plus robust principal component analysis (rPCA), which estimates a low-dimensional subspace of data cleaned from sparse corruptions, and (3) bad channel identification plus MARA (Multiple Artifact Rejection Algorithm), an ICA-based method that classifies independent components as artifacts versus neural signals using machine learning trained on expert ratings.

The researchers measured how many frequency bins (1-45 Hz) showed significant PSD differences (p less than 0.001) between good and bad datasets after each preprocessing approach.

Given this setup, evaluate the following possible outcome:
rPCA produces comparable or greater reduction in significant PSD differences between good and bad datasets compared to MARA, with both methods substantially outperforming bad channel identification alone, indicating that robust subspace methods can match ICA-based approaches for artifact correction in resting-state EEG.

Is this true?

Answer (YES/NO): NO